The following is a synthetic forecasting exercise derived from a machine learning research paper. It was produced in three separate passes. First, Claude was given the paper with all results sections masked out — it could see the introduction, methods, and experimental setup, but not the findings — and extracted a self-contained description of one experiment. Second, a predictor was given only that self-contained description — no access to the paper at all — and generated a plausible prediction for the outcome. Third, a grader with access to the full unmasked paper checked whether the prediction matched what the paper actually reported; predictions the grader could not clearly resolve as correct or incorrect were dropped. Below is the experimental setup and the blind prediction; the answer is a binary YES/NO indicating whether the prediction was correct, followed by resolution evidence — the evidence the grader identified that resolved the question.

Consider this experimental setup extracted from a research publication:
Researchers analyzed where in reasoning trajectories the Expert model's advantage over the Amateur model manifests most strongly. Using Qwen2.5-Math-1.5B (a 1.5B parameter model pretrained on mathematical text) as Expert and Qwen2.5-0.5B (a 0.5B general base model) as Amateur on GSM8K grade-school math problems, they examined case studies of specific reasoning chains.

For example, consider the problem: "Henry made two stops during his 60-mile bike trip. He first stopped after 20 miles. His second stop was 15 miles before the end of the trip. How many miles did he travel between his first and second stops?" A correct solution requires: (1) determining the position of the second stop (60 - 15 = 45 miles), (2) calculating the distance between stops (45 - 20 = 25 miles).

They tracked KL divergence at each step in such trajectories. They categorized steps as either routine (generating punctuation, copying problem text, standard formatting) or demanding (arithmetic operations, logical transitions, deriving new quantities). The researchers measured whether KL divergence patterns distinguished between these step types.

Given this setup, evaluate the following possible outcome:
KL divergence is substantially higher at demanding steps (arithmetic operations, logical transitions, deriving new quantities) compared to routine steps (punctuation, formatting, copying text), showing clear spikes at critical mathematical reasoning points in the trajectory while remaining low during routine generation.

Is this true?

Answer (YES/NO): YES